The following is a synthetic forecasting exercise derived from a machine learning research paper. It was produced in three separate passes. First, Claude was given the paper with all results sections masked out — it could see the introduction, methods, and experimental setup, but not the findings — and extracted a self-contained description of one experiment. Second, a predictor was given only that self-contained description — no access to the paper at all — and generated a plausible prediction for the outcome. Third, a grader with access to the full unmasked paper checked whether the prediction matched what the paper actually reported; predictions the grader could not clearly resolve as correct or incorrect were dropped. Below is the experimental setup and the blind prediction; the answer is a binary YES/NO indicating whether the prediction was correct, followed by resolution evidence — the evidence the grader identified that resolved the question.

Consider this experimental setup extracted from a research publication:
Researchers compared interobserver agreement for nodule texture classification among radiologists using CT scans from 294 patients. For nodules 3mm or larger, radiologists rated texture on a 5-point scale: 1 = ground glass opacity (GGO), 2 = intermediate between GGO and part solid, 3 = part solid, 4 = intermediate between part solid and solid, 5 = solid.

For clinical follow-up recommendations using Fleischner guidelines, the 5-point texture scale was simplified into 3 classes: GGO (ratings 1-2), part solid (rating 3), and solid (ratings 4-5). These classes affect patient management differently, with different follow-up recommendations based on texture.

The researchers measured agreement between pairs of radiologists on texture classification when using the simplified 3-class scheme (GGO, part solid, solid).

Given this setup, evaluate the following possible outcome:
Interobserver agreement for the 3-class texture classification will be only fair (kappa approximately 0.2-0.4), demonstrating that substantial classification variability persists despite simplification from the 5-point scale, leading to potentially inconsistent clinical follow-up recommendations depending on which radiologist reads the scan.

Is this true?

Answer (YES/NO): NO